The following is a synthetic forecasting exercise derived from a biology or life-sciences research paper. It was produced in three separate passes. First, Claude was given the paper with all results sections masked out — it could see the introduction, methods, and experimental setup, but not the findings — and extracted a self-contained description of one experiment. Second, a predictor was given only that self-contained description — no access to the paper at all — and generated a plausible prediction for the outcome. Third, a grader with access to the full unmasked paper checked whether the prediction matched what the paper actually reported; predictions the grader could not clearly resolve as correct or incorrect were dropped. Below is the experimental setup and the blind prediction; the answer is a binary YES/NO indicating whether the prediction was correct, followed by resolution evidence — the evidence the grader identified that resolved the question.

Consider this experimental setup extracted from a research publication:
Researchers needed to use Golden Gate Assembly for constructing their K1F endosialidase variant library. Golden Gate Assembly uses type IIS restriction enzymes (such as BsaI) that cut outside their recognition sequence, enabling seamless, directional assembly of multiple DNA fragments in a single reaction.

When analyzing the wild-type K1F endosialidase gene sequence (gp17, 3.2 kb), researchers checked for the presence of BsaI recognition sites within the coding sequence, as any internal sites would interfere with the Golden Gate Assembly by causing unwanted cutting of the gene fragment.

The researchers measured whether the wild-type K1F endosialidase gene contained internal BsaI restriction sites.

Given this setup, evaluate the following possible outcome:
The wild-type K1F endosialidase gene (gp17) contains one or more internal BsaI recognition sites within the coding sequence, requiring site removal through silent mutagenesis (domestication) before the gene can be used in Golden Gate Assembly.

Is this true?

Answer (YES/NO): YES